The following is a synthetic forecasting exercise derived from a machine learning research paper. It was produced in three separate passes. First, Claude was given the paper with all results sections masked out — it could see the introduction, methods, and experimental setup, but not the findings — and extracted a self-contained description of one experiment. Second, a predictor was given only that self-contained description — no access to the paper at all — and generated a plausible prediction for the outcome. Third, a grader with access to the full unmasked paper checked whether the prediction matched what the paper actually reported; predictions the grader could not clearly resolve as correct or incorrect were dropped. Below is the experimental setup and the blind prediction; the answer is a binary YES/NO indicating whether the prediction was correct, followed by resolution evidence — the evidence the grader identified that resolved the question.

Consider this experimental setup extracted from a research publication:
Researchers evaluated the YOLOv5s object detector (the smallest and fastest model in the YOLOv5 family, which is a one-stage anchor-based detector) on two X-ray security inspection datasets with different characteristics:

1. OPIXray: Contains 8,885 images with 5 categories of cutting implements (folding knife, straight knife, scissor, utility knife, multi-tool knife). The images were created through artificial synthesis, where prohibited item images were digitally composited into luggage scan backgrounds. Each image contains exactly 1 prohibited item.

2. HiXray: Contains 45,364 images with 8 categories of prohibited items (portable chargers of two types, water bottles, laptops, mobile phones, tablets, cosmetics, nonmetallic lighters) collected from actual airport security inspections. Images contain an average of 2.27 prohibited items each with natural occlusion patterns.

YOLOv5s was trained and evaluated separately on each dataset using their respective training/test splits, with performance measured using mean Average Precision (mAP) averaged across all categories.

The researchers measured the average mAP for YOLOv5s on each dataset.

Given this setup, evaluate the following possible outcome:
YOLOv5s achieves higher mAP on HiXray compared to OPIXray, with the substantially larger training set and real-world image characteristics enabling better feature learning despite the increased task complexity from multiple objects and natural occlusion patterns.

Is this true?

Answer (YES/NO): NO